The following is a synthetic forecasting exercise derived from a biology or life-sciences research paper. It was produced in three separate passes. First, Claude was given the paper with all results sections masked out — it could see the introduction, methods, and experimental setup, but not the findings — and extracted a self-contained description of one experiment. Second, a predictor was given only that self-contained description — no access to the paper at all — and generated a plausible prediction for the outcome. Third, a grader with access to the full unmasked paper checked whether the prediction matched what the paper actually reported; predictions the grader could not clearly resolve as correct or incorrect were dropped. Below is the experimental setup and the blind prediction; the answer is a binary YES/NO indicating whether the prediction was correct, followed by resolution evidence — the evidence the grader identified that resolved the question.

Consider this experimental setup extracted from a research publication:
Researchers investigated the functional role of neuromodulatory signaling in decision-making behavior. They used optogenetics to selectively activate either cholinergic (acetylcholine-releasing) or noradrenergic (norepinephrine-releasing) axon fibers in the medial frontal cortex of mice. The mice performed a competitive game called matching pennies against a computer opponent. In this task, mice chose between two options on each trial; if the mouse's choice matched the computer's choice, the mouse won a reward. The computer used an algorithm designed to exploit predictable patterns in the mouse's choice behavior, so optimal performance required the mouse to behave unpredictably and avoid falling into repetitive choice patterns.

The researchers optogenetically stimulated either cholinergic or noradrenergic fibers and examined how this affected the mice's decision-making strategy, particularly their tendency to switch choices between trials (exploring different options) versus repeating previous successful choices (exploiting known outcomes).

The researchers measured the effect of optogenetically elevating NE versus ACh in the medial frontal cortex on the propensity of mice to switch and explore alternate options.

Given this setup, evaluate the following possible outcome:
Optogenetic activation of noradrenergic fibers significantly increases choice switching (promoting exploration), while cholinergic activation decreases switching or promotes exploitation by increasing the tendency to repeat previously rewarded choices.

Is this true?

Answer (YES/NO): NO